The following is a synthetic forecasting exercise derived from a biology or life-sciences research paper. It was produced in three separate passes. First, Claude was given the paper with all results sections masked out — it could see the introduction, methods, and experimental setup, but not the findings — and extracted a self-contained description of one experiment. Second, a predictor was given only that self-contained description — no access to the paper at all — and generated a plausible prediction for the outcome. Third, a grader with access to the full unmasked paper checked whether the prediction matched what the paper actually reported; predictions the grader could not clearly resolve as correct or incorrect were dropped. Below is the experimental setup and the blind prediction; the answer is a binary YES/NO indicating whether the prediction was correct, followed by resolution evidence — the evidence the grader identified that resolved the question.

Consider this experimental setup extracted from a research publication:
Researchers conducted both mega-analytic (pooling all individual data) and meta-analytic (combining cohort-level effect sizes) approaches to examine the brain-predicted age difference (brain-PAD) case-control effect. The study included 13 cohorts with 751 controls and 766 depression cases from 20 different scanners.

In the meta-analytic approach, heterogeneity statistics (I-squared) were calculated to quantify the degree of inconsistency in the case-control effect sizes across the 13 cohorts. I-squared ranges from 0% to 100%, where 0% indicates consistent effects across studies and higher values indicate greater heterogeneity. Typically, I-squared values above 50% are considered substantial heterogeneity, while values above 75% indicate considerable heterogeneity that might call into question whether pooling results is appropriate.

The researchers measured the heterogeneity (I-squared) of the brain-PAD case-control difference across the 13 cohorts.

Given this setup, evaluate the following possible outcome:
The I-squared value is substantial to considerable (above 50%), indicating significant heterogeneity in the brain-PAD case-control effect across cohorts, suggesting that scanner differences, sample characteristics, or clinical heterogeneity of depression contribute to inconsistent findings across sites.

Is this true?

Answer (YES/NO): YES